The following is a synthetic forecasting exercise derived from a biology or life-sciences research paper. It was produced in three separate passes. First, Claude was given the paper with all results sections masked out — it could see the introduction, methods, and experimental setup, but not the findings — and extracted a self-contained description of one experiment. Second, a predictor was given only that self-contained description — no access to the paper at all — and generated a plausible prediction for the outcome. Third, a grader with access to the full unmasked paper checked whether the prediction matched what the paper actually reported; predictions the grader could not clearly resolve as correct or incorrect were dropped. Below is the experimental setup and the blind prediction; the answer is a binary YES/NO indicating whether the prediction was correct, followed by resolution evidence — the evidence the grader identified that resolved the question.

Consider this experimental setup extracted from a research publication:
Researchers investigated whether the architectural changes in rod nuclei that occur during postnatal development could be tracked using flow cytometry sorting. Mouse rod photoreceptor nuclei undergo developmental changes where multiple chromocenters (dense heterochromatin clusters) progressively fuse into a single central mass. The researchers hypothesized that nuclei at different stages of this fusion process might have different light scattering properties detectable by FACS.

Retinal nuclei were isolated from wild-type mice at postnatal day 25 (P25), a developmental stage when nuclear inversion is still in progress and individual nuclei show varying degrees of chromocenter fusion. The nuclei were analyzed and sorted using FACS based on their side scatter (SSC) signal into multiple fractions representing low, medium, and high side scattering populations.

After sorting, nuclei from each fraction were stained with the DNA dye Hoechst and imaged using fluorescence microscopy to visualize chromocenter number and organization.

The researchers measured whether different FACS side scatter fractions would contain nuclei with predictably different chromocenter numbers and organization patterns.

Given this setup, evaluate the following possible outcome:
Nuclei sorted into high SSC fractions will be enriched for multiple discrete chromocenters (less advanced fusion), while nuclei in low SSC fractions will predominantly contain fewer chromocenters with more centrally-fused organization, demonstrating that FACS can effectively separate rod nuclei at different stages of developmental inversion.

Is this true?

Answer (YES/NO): YES